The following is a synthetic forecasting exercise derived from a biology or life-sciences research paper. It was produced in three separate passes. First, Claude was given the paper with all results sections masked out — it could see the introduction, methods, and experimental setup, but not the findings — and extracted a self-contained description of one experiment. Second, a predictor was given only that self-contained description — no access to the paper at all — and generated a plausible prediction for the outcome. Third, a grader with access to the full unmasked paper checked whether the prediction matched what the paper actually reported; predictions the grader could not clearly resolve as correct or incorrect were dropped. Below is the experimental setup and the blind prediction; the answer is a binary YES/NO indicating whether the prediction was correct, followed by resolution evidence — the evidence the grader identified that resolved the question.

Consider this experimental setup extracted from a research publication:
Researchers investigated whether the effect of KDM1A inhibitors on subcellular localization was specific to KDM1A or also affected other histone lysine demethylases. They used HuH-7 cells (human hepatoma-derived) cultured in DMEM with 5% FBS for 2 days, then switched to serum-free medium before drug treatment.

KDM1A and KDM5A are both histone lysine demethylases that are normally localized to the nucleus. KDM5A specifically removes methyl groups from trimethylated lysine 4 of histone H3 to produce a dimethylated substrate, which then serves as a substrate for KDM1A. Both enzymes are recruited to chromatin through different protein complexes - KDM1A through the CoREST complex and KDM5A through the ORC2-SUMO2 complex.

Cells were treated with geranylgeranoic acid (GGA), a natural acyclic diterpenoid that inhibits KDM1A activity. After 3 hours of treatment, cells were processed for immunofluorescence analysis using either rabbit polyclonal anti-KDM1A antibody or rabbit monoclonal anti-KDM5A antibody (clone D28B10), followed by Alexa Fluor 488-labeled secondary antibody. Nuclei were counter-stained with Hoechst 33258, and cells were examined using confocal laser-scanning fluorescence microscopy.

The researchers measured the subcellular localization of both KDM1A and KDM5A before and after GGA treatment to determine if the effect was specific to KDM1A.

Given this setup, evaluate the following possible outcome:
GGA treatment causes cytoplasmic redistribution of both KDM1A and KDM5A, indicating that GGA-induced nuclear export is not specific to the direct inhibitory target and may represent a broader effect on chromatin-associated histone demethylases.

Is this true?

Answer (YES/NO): NO